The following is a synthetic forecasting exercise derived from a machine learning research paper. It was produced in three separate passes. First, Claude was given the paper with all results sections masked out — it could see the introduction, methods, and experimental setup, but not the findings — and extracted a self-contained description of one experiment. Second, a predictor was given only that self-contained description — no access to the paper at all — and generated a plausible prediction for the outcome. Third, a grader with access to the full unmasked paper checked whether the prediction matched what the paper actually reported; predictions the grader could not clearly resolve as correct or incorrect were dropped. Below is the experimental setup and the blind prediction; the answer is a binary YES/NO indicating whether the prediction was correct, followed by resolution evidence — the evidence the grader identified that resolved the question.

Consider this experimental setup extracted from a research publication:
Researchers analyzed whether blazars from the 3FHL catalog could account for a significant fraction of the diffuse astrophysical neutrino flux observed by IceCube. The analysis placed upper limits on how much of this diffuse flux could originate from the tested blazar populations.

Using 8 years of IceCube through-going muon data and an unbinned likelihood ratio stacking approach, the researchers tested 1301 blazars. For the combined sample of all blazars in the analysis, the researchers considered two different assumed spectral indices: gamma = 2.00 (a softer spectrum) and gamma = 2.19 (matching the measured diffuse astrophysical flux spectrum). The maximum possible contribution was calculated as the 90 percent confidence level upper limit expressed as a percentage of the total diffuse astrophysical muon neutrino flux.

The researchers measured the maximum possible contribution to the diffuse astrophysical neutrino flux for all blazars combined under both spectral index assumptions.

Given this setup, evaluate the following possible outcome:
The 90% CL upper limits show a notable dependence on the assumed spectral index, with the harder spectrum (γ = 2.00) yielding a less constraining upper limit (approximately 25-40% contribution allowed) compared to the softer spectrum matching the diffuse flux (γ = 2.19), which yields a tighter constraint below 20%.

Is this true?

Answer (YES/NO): NO